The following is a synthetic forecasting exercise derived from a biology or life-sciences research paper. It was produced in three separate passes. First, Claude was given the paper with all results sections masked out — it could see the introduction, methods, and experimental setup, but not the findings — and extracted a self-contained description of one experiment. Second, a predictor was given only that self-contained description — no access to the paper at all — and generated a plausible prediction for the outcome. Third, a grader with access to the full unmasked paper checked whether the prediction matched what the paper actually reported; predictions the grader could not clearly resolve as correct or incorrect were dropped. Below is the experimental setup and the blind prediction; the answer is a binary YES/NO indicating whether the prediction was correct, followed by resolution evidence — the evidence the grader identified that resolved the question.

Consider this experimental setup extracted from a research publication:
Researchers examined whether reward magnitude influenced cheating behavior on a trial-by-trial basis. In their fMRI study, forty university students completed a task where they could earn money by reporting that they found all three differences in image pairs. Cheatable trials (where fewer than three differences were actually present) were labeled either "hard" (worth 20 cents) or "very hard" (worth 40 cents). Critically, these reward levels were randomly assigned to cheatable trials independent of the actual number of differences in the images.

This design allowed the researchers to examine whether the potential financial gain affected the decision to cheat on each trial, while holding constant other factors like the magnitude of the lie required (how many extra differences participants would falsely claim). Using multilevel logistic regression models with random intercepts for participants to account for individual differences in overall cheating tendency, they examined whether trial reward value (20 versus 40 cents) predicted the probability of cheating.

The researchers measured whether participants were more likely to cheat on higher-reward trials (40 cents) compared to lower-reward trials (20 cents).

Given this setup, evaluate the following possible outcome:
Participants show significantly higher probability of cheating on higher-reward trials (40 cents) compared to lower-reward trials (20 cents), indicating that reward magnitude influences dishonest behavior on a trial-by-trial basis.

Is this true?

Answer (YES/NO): NO